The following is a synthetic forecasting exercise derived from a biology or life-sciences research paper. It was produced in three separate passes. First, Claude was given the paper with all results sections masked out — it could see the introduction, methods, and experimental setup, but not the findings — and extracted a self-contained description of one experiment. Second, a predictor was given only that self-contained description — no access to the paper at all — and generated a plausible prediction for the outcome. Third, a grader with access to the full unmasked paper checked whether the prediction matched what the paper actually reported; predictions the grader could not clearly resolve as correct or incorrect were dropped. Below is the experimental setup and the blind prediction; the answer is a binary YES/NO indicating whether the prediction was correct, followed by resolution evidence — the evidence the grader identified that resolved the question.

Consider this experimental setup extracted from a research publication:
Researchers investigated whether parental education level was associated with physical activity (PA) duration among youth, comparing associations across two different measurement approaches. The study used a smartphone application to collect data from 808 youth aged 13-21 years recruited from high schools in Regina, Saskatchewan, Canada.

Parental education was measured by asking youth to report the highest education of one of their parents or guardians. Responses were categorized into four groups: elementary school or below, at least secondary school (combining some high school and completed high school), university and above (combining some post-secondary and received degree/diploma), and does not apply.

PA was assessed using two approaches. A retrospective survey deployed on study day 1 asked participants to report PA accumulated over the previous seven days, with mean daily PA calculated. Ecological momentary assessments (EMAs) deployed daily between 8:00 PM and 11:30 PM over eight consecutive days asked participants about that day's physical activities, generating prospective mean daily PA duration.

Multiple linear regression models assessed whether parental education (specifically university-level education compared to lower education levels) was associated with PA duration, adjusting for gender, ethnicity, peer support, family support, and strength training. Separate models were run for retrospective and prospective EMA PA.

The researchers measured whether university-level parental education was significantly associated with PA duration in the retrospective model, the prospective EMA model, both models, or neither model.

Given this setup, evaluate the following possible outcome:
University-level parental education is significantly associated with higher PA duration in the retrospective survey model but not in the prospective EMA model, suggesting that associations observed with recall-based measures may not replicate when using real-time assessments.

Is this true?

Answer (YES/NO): NO